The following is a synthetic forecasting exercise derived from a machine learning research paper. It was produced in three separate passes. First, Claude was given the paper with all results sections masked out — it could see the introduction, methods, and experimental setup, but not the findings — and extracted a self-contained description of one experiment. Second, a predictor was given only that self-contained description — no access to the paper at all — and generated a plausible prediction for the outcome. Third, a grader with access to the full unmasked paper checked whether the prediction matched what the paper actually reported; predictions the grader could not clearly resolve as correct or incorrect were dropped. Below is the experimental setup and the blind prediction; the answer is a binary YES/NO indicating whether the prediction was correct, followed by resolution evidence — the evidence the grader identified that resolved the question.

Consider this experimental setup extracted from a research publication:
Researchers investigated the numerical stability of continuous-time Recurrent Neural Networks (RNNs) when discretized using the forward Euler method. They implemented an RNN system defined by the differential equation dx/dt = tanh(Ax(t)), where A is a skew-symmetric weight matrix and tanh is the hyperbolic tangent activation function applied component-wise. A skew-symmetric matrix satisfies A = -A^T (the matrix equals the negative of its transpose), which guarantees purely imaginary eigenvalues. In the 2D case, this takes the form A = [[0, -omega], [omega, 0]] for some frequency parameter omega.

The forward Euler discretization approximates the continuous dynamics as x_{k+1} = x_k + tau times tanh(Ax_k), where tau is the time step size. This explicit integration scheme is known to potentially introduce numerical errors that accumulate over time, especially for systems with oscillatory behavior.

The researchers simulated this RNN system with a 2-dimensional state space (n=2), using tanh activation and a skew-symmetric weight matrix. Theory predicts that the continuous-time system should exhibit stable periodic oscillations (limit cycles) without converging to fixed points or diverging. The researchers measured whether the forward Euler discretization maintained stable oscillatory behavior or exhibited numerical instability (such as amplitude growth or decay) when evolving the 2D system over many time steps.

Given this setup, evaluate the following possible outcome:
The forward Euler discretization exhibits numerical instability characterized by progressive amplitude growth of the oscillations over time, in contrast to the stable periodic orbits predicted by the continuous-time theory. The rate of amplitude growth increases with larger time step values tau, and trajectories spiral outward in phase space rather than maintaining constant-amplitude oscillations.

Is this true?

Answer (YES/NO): NO